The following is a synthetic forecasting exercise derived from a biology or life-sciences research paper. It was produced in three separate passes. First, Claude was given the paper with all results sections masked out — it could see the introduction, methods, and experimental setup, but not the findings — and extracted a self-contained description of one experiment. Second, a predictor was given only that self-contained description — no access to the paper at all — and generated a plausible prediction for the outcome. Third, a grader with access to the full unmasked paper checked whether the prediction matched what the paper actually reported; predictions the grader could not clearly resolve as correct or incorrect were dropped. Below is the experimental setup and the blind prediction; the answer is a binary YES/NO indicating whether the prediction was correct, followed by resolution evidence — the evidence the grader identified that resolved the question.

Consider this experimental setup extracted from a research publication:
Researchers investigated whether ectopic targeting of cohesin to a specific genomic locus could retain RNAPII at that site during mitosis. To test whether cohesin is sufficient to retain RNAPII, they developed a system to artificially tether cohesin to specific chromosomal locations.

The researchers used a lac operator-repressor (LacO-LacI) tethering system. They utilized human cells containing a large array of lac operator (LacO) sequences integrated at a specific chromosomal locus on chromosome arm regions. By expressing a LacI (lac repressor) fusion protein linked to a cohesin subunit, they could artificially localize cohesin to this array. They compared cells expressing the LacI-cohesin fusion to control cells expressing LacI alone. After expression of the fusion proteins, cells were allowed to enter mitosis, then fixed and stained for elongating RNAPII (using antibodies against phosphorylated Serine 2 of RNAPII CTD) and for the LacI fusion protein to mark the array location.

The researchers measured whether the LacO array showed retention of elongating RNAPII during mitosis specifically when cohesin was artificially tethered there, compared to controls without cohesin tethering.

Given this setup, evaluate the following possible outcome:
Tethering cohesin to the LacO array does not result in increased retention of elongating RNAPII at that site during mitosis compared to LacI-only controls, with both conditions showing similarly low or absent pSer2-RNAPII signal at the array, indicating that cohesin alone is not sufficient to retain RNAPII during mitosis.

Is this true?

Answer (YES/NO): NO